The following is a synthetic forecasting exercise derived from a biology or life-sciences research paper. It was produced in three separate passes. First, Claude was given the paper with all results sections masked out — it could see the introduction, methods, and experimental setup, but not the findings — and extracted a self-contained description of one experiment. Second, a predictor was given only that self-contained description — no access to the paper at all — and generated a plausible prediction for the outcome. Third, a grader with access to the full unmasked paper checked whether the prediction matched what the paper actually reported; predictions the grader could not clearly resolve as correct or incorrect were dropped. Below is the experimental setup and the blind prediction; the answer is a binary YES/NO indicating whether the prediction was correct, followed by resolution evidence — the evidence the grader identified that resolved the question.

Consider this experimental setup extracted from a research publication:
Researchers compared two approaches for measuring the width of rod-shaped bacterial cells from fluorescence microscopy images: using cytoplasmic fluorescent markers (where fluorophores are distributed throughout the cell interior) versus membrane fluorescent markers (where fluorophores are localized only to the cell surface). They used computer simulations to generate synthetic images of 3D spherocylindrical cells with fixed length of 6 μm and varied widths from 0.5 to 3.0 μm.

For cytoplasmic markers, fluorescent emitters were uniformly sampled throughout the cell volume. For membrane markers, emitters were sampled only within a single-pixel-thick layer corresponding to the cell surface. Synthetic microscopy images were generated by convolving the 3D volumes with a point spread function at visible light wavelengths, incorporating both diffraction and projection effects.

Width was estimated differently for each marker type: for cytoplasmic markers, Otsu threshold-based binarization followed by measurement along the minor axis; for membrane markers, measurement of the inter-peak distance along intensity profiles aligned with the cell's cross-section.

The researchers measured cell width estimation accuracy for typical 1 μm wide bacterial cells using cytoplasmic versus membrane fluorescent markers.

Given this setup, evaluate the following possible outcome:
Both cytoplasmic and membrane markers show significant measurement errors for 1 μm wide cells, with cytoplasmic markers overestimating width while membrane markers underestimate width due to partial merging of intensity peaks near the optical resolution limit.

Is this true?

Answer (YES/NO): NO